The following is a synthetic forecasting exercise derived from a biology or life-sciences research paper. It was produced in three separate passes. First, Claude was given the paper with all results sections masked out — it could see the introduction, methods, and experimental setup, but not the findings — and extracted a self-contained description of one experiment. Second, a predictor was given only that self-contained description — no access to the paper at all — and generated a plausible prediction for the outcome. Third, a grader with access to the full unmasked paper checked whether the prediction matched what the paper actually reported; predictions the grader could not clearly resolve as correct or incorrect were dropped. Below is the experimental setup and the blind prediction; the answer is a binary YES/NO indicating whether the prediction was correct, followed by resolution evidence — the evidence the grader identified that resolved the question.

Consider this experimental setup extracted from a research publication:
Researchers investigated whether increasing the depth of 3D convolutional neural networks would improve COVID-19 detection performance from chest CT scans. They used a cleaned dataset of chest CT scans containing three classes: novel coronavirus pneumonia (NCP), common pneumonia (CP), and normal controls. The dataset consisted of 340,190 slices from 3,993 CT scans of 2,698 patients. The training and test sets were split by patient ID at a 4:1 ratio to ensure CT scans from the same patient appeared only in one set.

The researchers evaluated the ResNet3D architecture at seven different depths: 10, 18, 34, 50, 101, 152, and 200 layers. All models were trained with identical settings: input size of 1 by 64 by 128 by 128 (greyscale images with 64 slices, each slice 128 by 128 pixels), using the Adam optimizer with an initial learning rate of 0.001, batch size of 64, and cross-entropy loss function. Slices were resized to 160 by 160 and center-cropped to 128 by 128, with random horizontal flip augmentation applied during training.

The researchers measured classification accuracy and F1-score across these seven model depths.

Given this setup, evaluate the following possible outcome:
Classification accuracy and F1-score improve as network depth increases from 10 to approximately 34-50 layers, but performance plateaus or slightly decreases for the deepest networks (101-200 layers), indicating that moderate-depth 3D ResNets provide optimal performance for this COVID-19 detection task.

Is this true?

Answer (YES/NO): NO